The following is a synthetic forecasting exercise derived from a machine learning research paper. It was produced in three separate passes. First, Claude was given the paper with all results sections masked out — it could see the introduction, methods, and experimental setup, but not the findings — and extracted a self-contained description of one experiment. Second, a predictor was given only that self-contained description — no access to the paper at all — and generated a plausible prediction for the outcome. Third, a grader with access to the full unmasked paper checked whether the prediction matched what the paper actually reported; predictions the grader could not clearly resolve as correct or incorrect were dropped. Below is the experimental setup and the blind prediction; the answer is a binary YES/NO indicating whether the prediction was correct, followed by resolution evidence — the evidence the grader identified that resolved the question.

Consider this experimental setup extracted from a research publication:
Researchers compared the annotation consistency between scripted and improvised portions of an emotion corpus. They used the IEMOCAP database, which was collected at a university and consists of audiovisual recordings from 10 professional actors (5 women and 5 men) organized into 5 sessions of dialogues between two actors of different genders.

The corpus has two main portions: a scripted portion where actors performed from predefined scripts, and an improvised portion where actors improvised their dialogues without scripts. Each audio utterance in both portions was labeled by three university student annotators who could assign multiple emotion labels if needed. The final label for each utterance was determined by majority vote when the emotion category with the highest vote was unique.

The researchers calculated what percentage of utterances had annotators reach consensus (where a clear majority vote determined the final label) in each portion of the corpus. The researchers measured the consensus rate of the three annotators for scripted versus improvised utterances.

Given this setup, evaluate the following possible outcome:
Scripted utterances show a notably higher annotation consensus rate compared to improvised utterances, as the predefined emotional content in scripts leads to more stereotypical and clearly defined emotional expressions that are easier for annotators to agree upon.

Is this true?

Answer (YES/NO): NO